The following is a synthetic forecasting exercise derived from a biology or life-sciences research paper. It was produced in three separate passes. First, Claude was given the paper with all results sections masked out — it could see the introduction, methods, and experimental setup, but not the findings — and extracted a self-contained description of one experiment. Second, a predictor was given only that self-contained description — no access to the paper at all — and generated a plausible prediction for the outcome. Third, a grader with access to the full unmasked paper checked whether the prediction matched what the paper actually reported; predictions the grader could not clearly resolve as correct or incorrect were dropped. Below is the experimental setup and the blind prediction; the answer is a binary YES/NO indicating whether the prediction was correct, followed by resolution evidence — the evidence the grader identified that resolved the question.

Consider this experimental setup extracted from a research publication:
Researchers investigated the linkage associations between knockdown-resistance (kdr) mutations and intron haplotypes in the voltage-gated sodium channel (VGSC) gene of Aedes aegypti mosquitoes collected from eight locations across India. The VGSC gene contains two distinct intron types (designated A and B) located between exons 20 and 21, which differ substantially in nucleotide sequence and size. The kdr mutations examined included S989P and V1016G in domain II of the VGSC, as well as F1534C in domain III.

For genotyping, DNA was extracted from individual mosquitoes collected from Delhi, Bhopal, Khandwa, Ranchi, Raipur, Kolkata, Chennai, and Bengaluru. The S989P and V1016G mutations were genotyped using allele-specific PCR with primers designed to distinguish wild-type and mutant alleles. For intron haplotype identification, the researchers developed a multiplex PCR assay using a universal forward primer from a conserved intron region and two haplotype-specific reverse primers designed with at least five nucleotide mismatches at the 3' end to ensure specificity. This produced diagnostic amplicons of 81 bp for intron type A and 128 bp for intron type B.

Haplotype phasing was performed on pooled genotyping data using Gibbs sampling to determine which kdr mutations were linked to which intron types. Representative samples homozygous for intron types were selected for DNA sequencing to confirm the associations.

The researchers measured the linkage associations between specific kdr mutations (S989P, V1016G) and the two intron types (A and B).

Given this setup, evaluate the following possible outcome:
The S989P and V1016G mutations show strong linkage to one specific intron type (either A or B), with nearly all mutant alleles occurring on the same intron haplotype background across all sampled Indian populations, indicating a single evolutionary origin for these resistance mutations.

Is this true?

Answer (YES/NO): YES